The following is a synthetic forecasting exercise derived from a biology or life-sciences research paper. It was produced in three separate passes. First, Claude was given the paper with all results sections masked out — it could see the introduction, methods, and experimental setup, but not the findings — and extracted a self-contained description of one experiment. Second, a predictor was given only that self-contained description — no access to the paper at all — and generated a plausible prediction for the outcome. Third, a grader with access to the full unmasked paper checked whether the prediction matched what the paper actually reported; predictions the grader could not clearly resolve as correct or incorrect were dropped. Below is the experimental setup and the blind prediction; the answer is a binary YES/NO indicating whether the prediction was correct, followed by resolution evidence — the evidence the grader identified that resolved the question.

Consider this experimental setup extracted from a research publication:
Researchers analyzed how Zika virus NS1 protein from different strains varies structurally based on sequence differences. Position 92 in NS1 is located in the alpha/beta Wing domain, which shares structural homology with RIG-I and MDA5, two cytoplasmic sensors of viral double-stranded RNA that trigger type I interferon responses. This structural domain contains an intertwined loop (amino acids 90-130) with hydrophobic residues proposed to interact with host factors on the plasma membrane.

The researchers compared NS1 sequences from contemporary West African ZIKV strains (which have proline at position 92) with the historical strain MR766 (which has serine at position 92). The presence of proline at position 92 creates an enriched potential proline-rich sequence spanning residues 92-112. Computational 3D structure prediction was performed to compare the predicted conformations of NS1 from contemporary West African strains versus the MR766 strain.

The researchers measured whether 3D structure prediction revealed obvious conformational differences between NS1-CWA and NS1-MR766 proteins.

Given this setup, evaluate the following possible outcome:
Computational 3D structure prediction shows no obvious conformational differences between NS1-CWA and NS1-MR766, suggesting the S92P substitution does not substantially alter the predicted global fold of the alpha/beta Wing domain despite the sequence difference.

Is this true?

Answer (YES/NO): YES